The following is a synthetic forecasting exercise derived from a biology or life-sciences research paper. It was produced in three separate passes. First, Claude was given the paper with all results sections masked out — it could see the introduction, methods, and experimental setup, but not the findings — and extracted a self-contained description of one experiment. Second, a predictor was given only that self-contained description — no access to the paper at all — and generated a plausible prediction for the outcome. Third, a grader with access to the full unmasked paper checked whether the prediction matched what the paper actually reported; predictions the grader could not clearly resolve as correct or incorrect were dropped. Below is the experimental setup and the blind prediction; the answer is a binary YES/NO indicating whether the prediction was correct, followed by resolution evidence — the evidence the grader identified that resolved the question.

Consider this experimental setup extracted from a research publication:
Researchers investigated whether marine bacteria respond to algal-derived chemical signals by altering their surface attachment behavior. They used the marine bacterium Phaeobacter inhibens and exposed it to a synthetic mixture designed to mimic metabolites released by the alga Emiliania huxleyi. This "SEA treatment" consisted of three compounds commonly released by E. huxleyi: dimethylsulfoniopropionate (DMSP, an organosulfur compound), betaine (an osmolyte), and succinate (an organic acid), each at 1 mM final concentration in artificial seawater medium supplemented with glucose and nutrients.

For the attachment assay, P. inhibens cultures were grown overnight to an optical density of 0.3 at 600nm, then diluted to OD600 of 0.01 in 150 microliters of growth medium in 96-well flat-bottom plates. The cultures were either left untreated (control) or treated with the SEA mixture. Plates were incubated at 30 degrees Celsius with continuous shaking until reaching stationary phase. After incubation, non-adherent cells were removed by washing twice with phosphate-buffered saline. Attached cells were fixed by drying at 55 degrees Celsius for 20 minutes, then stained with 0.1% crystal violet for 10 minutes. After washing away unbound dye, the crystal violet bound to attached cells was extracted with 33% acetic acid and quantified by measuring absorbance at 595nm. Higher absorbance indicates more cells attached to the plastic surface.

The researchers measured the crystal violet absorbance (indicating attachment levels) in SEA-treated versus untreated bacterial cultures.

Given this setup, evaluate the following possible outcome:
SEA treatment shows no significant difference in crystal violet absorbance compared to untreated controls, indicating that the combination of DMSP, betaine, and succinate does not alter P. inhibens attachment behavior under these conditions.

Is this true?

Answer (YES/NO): NO